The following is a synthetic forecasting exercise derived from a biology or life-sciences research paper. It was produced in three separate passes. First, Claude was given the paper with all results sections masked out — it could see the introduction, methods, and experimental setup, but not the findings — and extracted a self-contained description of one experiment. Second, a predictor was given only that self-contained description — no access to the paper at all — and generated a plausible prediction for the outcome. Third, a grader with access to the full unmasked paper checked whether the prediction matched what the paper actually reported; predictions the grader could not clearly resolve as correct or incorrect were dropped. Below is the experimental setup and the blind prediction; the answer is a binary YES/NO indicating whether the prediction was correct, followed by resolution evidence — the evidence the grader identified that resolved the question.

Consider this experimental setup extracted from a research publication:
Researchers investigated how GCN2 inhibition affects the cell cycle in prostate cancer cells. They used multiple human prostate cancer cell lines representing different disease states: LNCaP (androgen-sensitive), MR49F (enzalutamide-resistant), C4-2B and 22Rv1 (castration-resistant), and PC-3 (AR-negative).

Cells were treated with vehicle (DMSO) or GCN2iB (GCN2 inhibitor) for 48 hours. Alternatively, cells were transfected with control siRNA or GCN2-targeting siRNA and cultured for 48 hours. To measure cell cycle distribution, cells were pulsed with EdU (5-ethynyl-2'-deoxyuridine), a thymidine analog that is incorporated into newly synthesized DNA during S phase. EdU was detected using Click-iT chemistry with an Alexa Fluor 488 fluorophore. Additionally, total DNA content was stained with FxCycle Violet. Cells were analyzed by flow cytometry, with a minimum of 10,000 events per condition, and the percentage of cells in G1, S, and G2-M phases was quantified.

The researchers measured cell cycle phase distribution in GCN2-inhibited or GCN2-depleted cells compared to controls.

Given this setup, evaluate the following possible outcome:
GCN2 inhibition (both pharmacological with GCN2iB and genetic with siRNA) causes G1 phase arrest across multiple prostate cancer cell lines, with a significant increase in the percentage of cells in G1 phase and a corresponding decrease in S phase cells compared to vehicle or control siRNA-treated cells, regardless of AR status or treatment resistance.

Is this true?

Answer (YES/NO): YES